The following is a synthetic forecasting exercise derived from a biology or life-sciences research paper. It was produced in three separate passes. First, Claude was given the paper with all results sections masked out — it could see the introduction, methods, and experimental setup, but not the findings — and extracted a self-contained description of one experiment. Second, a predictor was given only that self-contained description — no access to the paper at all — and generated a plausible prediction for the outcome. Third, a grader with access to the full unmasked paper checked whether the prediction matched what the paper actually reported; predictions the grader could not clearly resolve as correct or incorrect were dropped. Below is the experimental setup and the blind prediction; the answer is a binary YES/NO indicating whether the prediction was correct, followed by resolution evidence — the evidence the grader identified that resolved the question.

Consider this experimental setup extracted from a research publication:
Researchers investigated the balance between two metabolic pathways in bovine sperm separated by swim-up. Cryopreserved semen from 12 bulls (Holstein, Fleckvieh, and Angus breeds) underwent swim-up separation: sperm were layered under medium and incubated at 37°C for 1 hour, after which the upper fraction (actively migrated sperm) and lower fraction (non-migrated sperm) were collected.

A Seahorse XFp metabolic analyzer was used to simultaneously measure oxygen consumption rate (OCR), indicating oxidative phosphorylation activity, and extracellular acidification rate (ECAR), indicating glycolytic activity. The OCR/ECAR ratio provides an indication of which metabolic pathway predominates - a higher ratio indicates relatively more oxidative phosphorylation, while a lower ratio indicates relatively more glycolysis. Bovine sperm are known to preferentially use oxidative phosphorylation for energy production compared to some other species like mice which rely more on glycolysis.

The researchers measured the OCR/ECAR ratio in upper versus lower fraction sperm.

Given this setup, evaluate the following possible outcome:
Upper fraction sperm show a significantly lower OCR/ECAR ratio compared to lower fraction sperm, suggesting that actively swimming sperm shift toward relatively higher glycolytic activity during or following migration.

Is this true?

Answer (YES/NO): YES